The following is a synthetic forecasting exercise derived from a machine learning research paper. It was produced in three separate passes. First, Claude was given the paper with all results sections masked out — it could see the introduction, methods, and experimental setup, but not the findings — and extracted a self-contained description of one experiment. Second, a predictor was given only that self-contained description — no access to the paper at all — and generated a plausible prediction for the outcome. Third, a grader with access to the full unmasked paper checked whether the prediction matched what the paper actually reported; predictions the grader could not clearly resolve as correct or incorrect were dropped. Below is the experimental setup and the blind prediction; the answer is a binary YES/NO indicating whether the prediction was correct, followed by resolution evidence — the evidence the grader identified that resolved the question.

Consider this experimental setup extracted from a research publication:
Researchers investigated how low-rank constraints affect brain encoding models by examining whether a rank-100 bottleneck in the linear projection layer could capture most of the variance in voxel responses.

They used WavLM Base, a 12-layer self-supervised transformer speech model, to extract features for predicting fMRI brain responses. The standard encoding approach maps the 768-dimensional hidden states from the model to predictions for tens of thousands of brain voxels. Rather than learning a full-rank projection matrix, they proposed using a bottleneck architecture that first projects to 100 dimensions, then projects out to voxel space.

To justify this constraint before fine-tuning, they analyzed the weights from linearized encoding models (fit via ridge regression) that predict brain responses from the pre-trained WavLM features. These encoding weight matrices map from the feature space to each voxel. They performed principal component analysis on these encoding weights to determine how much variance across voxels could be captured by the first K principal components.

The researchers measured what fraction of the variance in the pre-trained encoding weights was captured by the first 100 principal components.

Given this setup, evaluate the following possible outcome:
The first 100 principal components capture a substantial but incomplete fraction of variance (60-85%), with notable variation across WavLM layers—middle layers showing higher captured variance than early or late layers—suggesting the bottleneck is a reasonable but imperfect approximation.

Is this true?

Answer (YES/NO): NO